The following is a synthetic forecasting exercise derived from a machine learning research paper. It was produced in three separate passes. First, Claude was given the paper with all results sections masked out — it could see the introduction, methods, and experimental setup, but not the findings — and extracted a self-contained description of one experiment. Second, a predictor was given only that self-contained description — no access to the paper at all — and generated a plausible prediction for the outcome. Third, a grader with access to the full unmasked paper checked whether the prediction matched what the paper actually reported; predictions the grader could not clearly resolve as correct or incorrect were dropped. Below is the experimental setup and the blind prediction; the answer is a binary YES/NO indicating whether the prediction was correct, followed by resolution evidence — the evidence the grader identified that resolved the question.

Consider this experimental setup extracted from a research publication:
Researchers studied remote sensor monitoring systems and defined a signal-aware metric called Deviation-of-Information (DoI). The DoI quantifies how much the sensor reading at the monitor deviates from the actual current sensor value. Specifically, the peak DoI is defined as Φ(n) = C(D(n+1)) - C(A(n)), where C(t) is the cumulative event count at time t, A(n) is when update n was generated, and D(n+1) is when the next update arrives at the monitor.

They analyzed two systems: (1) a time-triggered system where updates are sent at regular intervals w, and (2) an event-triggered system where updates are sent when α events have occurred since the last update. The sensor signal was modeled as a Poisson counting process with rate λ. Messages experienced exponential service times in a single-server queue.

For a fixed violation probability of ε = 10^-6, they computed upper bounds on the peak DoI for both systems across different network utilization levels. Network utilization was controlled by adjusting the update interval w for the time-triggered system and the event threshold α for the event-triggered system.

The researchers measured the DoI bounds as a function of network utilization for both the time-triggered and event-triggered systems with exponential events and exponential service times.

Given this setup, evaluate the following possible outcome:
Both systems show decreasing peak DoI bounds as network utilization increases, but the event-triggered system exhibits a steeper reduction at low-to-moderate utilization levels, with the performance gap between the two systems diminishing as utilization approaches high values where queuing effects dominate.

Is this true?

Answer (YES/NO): NO